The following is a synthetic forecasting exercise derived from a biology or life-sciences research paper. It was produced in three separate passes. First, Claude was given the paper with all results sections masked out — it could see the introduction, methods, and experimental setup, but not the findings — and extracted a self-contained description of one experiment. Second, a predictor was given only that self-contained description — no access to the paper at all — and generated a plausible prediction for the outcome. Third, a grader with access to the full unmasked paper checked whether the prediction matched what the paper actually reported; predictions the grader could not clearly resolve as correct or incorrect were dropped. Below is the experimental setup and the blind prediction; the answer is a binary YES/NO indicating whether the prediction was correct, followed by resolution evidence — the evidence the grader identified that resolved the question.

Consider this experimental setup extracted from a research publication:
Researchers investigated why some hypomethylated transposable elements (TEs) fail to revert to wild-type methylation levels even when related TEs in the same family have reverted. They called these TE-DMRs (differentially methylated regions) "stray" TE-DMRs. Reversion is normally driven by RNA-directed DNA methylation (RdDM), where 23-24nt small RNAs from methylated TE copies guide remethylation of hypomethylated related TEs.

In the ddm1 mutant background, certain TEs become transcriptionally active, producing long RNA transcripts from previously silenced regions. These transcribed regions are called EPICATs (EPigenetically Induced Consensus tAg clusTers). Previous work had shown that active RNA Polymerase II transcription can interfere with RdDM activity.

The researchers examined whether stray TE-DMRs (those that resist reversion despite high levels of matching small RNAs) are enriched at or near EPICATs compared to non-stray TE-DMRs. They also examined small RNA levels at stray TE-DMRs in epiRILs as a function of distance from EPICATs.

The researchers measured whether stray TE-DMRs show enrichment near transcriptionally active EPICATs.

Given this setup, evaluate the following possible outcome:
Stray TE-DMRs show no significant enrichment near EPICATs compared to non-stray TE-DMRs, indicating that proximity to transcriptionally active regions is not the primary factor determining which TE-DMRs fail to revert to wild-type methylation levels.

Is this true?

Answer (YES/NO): NO